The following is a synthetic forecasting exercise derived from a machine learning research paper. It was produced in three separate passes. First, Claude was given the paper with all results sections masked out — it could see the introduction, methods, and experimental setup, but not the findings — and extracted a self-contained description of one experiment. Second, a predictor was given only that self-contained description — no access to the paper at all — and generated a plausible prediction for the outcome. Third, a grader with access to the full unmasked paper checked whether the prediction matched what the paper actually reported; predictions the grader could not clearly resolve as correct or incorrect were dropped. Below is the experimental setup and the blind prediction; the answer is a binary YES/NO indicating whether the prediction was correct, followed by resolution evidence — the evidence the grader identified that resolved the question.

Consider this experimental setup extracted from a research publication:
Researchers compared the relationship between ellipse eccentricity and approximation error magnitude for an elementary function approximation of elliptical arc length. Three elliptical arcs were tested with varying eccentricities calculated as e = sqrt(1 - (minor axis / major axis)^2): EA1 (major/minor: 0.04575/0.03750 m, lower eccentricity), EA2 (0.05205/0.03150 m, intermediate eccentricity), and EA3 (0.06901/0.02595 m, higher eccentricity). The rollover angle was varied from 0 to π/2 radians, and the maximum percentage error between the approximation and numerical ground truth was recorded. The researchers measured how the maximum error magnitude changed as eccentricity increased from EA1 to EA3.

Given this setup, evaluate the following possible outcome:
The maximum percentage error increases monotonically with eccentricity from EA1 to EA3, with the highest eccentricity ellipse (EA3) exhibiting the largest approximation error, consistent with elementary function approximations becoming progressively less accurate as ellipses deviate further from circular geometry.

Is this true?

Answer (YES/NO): NO